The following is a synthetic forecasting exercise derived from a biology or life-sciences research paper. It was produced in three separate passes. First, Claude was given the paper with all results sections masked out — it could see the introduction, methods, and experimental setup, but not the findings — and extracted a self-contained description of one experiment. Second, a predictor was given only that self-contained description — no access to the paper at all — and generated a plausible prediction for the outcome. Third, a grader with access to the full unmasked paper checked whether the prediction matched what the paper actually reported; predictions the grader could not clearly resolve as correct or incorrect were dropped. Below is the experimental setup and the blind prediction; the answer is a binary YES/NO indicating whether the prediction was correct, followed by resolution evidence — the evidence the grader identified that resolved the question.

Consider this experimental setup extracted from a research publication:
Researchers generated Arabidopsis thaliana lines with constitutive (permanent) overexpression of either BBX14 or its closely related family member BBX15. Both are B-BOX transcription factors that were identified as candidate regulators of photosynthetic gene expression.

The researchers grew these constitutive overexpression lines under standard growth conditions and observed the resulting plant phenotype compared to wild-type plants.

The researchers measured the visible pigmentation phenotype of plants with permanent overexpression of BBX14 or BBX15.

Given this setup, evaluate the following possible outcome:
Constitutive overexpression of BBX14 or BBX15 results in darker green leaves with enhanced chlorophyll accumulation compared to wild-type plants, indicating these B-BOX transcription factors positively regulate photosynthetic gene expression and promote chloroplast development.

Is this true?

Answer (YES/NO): NO